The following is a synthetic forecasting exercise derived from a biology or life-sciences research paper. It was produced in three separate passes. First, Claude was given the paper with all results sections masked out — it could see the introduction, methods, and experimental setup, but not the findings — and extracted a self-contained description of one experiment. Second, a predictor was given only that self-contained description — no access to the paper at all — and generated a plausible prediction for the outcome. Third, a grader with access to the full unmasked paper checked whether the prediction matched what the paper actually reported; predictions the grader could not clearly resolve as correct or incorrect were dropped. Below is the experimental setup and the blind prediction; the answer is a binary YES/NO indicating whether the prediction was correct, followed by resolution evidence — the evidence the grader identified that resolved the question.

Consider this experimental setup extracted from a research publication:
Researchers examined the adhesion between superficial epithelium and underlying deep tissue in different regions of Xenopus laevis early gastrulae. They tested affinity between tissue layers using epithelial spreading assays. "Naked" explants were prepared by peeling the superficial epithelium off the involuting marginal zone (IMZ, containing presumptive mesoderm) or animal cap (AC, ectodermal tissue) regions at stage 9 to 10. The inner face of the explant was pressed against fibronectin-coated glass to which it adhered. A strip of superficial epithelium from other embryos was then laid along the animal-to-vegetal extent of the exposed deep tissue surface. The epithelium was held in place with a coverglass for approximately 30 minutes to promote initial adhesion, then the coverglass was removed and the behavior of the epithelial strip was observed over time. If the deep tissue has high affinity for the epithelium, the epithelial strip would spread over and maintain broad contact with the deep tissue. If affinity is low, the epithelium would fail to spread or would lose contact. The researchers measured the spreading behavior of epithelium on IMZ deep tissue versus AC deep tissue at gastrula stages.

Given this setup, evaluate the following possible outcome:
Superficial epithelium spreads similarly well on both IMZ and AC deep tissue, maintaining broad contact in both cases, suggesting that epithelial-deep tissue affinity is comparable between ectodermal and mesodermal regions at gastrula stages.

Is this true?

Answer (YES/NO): NO